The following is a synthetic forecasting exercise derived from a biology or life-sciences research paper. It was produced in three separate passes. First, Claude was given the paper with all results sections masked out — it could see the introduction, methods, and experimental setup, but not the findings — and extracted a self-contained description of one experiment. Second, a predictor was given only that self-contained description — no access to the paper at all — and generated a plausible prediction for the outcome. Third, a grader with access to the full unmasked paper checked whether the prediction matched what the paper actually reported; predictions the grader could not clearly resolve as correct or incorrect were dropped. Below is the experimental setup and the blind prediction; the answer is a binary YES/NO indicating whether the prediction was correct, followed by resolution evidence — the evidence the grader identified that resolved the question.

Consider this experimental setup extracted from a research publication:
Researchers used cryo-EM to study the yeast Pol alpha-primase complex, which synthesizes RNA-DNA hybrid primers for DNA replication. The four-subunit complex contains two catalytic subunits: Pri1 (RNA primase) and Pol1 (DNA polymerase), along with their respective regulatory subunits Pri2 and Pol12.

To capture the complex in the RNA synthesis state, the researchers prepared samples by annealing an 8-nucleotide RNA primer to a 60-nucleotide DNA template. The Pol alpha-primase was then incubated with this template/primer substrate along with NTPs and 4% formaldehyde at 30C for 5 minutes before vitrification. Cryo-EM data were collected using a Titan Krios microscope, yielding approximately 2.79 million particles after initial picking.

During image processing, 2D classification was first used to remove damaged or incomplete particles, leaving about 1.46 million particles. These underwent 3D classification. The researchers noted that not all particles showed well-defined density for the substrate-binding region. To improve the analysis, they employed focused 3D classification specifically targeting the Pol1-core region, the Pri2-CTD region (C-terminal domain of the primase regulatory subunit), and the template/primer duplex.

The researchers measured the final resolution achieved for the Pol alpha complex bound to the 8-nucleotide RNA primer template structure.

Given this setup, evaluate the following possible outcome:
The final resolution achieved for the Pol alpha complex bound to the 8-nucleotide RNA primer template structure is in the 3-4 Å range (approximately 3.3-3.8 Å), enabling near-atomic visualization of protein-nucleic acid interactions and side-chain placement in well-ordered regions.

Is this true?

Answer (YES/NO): NO